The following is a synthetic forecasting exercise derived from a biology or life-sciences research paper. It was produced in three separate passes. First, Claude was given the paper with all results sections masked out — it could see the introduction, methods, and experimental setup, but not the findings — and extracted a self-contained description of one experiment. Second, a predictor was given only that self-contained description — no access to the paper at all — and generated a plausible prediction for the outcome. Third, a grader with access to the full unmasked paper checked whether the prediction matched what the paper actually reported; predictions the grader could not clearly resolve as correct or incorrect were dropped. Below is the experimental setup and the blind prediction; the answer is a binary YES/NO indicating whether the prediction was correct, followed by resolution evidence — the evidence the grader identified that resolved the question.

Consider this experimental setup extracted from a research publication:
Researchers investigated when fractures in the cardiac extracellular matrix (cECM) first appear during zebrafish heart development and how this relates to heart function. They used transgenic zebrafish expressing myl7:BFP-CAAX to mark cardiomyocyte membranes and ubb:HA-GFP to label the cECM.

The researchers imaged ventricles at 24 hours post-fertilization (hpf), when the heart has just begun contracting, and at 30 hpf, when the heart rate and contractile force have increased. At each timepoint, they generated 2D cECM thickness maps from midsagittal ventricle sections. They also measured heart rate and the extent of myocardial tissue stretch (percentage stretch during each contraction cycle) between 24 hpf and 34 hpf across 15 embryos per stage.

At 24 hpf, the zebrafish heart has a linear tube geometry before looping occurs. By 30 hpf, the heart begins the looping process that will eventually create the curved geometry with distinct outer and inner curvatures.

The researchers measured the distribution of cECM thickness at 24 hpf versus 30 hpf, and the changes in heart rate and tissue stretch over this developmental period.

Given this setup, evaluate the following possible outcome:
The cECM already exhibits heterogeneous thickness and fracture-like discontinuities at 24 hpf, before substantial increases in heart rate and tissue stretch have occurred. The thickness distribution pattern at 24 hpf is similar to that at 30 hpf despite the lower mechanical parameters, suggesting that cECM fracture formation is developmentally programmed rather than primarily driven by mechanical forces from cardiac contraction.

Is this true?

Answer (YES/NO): NO